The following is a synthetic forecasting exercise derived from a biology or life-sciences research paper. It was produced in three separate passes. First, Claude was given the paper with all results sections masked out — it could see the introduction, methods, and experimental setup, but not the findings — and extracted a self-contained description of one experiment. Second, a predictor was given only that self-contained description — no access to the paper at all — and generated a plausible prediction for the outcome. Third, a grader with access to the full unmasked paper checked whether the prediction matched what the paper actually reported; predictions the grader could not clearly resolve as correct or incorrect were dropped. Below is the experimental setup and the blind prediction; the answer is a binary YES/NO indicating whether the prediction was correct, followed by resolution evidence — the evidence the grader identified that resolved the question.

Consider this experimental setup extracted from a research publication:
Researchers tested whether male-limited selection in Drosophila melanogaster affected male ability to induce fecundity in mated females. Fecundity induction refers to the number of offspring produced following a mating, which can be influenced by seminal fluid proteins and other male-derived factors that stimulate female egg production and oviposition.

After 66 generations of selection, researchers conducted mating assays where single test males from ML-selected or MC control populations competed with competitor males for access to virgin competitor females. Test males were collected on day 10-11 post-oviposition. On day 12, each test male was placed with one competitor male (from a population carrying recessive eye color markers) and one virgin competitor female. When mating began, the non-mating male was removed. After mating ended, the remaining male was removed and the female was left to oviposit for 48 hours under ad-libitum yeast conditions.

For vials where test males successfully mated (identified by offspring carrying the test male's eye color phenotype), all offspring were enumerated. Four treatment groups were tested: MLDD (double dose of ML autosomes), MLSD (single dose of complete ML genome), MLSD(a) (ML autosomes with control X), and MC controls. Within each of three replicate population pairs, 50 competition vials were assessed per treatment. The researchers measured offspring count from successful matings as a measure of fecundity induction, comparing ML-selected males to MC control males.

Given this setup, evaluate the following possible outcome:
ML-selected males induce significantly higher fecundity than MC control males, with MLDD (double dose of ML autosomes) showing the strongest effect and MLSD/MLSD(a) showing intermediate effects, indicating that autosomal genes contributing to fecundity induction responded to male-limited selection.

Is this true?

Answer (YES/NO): NO